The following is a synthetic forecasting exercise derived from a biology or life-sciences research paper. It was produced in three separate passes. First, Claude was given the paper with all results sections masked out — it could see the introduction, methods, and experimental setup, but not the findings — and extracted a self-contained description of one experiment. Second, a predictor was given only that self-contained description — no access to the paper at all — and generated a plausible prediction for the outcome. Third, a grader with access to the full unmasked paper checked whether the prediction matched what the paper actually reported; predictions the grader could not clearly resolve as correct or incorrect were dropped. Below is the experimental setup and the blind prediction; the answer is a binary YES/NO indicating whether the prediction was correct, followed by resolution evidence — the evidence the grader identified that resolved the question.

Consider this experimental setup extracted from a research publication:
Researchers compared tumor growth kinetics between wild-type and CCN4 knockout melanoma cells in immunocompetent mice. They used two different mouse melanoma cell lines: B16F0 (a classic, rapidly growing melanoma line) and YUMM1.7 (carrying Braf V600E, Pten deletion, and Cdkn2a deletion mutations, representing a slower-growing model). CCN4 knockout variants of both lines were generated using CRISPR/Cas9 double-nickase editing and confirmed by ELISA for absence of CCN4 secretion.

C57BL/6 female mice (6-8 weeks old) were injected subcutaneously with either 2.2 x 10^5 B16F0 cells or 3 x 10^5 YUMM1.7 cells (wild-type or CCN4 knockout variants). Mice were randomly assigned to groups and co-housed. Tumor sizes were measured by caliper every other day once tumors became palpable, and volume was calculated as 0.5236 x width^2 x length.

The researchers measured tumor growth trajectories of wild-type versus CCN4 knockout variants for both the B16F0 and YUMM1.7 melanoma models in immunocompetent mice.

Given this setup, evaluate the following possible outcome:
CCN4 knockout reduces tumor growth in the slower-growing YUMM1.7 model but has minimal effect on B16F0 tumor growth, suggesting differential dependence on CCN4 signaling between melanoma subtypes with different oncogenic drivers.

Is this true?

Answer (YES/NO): NO